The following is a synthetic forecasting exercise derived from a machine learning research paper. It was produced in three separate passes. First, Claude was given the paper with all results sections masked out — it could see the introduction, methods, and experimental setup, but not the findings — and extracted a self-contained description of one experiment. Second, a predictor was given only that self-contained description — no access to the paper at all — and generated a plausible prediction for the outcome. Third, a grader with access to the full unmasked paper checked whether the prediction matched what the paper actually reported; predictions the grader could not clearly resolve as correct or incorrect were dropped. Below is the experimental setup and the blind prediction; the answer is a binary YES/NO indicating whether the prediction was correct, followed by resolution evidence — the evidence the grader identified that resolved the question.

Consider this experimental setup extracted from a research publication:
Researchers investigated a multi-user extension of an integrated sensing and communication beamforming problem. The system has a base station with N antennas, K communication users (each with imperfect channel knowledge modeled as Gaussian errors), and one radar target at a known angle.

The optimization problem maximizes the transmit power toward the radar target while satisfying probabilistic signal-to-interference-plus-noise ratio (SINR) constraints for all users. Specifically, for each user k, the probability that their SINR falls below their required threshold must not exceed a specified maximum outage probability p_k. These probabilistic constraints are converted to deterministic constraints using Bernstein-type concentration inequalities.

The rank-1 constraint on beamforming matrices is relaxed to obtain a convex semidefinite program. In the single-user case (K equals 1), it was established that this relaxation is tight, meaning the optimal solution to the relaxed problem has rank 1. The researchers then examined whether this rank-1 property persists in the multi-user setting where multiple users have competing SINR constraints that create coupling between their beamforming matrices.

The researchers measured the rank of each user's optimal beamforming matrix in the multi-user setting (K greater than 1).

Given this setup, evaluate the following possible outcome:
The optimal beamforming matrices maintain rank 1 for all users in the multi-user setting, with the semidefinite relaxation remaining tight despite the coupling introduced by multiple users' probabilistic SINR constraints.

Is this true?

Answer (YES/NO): YES